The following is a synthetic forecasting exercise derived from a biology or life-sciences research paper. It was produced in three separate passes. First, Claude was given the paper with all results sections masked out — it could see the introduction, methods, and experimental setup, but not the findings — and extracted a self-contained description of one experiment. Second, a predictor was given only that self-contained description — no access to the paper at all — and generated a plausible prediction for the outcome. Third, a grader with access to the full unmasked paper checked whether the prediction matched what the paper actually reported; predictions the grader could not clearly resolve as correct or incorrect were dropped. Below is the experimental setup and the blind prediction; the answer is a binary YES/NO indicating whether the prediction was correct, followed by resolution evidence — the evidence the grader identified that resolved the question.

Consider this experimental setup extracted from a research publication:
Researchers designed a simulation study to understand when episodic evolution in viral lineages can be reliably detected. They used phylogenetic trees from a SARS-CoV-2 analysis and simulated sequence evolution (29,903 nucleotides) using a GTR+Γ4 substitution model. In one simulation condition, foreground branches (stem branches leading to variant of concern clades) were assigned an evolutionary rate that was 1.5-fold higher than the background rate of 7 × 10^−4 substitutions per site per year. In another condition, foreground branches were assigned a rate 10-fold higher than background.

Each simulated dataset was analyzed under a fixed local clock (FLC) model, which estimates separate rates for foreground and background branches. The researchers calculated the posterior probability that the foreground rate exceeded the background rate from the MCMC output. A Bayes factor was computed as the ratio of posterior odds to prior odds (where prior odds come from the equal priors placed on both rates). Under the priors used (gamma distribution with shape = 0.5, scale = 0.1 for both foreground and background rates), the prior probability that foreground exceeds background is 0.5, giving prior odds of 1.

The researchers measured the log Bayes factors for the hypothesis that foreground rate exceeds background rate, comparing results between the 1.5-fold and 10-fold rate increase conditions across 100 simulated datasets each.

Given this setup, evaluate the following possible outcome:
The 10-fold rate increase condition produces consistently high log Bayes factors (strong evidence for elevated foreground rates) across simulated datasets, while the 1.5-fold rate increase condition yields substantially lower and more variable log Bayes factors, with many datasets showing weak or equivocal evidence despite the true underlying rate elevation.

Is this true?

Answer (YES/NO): YES